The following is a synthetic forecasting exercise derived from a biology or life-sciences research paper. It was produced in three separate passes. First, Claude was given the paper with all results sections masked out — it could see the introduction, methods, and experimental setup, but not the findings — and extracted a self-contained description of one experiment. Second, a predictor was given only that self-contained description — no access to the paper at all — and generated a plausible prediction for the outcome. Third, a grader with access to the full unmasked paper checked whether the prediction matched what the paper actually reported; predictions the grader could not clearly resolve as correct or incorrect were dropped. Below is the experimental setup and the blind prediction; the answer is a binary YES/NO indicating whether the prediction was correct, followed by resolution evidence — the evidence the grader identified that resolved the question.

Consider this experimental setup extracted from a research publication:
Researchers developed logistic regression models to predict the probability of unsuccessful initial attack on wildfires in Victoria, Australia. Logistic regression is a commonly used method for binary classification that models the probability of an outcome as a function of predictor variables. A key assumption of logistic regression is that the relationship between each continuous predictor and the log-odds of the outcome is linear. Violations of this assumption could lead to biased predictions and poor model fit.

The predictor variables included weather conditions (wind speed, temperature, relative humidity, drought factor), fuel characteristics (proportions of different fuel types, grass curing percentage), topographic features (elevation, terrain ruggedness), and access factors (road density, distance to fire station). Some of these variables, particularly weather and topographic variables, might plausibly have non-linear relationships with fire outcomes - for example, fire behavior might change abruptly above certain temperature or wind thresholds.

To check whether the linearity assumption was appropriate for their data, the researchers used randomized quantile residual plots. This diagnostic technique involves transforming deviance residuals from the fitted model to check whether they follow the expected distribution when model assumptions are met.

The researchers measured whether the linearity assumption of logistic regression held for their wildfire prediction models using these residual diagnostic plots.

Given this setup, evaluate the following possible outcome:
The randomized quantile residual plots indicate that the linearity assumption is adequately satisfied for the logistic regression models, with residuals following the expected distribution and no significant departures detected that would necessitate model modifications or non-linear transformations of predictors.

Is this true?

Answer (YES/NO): NO